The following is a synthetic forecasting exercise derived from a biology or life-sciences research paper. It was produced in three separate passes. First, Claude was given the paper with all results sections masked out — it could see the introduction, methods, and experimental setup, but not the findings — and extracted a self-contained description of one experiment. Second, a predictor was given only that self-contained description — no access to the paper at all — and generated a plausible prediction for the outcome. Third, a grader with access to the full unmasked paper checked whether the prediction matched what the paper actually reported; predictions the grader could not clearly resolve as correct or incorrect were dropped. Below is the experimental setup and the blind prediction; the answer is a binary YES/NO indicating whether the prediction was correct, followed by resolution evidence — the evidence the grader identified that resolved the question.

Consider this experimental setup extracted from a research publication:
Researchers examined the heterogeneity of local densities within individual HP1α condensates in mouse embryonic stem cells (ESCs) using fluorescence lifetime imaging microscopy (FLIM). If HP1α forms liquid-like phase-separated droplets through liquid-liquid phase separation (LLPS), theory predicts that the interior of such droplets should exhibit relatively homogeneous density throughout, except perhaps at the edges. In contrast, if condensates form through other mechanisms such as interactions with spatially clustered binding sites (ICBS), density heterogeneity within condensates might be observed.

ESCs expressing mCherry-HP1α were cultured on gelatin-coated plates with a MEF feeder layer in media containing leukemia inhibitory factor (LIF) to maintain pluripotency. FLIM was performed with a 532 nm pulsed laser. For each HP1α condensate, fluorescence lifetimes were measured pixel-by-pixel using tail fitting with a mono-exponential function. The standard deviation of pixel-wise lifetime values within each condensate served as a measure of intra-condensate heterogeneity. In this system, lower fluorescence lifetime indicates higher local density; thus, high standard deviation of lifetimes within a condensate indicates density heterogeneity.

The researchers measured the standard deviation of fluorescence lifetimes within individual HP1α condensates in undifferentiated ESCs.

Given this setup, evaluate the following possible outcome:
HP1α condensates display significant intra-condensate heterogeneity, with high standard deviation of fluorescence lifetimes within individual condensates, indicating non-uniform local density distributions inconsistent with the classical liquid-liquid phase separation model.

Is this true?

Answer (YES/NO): YES